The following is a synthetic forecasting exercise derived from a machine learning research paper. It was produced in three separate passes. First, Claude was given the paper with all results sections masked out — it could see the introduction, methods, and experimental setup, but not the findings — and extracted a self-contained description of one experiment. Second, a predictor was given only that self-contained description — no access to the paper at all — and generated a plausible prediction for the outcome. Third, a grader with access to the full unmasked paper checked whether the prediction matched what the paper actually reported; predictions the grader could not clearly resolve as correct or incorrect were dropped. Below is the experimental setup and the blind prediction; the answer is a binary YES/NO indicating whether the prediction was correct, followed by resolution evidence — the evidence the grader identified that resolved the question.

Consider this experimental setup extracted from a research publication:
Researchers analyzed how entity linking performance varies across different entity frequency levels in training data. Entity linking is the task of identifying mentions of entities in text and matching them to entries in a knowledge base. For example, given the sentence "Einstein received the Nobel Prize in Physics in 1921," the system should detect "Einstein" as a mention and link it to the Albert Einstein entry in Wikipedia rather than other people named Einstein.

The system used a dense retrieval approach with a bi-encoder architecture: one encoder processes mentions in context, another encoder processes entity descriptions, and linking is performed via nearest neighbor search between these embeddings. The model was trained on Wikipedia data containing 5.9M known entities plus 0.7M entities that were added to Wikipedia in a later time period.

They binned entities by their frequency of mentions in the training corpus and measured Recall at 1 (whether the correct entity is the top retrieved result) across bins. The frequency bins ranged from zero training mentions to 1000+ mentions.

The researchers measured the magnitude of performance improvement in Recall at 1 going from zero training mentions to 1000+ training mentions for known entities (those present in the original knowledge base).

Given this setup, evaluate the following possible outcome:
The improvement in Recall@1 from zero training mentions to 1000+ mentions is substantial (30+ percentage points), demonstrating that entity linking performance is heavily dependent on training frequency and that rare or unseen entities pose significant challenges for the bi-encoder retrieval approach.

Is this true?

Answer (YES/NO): YES